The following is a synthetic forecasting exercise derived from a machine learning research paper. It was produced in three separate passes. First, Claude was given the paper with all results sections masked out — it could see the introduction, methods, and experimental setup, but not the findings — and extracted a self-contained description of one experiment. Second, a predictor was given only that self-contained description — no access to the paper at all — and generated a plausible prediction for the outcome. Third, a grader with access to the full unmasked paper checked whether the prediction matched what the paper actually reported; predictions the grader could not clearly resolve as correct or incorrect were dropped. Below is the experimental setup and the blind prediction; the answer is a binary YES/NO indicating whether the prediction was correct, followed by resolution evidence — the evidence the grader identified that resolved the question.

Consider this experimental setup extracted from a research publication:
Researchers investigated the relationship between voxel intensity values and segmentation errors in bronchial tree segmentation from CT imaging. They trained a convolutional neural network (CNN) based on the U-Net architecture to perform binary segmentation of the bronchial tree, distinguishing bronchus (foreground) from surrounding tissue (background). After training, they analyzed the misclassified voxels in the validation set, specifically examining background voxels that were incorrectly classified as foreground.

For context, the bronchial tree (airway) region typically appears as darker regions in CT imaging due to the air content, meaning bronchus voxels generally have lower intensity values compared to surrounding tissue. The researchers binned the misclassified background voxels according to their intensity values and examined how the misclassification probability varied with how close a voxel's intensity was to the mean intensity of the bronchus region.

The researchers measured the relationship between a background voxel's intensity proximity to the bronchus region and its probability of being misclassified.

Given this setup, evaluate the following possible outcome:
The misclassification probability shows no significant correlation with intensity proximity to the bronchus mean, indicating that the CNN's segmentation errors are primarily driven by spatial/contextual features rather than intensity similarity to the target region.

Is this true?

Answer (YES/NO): NO